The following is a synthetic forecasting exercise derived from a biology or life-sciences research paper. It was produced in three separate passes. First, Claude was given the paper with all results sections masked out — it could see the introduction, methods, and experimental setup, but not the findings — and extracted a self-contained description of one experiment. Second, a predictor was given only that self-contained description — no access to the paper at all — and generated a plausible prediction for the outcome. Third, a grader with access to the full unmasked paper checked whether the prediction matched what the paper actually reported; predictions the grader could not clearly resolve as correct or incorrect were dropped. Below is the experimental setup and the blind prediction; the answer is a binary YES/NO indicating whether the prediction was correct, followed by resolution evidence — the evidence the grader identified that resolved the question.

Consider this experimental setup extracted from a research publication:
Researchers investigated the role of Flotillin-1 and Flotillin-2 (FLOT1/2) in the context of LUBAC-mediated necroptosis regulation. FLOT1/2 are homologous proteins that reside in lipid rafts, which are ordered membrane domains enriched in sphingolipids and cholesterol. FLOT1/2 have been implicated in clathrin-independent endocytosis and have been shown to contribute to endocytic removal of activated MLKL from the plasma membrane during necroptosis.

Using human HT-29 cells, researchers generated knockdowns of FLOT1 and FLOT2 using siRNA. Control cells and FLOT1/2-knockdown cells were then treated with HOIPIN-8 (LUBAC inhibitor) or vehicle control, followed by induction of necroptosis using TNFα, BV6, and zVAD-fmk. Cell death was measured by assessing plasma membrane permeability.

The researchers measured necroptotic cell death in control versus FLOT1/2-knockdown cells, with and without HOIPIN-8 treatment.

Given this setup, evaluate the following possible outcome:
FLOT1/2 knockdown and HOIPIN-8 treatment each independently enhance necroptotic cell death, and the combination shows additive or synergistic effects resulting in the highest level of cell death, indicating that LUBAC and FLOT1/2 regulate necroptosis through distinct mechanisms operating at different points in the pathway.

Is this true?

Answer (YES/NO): NO